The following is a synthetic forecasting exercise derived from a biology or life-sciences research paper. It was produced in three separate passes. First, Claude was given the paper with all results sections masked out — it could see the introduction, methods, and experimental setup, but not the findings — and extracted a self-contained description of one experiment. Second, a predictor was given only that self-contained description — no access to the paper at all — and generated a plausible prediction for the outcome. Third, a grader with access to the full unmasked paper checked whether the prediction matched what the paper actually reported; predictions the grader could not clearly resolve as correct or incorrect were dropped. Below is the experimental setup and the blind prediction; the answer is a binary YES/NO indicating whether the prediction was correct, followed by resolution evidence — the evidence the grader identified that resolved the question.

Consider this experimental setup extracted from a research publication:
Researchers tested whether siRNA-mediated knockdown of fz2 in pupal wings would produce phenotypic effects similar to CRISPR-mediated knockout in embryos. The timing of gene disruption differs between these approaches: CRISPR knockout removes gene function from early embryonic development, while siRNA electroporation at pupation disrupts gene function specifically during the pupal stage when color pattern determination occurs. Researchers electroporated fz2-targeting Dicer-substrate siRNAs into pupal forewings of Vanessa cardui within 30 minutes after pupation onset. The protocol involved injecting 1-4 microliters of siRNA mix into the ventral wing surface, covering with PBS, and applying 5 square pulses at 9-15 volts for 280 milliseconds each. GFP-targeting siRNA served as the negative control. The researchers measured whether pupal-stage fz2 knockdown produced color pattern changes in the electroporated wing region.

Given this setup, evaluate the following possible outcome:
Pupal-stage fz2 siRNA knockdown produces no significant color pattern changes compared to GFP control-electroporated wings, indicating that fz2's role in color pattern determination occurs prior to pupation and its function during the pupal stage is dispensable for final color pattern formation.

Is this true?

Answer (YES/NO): NO